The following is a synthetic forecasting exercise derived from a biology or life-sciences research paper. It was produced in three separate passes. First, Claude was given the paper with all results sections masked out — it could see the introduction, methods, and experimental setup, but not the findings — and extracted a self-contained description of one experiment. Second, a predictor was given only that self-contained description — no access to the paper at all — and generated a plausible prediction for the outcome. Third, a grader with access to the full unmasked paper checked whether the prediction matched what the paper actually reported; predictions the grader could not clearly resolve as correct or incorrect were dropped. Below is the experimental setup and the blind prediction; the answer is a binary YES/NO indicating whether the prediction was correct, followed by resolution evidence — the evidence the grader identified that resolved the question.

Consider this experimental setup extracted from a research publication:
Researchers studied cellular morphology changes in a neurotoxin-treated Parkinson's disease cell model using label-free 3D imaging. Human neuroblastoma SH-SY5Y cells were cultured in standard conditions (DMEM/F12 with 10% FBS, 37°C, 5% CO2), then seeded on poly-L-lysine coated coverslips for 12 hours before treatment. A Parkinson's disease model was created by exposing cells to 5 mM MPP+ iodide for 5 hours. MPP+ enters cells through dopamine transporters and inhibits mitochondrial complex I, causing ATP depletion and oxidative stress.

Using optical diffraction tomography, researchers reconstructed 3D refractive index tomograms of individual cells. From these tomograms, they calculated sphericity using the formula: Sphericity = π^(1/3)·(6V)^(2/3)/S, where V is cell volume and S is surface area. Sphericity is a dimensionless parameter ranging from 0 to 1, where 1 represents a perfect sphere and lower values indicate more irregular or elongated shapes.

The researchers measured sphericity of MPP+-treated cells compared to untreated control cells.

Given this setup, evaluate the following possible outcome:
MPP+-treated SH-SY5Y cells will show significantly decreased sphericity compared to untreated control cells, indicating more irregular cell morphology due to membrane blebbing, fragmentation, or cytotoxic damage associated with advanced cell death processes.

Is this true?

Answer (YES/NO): NO